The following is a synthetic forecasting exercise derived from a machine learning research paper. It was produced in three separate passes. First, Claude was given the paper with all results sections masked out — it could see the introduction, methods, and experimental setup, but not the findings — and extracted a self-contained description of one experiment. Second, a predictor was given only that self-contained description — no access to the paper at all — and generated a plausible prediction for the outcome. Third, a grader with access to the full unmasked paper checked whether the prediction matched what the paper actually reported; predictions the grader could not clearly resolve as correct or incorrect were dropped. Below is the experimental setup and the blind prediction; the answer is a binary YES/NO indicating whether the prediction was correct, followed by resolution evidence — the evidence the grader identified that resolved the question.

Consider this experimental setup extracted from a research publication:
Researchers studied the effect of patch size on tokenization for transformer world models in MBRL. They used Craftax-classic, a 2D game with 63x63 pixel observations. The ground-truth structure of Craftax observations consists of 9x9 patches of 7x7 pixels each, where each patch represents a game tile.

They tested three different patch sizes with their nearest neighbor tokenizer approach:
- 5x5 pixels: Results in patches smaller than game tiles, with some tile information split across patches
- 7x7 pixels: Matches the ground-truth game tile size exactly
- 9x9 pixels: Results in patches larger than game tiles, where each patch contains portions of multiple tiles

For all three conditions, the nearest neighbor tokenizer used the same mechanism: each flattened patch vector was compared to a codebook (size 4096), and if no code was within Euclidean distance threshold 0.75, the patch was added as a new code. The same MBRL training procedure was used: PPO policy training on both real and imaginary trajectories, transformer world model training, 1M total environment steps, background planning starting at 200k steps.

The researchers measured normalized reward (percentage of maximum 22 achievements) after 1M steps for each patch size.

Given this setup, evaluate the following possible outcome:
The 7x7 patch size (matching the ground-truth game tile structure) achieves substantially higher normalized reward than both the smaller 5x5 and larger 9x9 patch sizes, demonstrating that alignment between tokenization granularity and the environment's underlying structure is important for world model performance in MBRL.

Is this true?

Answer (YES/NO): NO